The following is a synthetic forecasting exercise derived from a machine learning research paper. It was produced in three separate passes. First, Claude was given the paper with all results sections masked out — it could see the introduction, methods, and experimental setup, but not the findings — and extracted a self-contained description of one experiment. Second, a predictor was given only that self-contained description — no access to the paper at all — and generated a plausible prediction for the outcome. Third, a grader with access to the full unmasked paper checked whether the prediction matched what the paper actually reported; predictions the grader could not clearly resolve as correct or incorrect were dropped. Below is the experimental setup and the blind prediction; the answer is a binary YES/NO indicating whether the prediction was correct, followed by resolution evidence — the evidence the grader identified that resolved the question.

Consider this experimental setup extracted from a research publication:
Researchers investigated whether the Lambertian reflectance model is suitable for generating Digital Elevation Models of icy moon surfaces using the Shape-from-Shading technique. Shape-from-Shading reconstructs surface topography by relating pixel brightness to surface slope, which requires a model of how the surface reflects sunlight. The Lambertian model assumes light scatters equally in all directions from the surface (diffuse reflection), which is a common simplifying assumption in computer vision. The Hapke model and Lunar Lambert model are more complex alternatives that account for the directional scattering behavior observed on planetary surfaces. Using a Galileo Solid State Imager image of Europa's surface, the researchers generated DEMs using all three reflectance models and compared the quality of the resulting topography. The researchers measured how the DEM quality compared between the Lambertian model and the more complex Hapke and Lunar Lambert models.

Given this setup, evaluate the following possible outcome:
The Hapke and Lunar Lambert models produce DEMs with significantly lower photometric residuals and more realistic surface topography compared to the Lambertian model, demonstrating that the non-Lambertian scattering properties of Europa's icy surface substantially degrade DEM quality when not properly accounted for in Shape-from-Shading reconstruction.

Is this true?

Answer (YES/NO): NO